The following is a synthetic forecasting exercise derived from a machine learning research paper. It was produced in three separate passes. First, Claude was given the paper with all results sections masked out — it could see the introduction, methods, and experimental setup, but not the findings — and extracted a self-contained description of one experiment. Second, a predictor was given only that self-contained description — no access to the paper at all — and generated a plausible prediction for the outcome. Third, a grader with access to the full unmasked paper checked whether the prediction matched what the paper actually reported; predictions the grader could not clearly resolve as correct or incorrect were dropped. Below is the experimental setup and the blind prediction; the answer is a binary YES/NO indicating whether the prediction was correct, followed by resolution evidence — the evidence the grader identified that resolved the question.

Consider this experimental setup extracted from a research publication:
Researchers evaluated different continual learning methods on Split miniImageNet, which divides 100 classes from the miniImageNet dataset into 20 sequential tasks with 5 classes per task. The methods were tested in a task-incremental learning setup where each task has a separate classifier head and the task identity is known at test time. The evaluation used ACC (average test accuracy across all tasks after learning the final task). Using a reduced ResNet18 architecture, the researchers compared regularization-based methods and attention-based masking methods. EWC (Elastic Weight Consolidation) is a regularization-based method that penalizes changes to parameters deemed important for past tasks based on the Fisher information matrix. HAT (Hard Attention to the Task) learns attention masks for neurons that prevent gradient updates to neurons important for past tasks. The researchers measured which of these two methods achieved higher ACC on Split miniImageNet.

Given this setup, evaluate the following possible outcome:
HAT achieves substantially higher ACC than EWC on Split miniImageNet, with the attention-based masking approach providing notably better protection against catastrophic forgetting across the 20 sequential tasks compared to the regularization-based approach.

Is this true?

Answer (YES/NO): YES